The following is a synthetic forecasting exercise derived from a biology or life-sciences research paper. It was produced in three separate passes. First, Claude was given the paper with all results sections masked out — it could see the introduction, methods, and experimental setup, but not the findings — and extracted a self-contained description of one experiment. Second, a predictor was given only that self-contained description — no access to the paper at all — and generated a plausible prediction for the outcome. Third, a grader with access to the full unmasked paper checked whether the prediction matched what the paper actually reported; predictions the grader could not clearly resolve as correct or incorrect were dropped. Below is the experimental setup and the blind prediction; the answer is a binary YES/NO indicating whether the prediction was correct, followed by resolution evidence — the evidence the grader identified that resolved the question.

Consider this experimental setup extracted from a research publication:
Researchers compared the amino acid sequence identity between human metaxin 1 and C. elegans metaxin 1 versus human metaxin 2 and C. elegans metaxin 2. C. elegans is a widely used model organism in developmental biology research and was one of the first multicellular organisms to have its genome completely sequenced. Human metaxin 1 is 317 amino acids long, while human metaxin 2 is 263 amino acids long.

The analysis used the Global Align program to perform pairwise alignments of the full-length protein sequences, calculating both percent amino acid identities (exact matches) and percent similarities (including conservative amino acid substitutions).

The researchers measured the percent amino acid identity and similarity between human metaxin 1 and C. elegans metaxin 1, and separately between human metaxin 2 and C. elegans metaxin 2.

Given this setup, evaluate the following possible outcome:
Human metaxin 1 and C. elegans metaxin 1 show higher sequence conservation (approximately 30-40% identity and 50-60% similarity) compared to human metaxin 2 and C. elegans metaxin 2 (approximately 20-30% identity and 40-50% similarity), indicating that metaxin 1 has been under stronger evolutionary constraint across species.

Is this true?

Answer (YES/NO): NO